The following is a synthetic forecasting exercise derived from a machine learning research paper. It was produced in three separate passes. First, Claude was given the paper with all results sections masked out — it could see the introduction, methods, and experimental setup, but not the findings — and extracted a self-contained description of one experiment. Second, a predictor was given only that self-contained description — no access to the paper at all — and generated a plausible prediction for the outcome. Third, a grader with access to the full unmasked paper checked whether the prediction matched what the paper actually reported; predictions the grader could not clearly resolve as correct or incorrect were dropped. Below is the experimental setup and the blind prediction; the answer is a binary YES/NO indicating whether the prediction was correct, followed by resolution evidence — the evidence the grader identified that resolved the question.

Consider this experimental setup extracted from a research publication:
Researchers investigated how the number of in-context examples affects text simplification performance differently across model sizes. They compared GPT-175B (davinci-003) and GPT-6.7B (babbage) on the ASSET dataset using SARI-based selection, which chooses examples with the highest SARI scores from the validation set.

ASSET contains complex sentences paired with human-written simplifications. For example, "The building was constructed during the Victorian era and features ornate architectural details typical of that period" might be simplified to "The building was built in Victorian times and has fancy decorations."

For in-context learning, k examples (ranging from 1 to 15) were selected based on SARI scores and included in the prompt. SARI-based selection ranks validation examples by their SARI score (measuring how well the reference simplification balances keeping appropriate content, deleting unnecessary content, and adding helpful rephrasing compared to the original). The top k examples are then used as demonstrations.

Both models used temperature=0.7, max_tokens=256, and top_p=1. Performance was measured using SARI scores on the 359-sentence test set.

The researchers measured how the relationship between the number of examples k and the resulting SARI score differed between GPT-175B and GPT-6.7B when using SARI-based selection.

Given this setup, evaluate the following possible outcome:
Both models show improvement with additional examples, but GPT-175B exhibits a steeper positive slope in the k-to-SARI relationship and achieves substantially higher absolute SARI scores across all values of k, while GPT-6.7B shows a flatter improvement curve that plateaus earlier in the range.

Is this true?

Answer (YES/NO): NO